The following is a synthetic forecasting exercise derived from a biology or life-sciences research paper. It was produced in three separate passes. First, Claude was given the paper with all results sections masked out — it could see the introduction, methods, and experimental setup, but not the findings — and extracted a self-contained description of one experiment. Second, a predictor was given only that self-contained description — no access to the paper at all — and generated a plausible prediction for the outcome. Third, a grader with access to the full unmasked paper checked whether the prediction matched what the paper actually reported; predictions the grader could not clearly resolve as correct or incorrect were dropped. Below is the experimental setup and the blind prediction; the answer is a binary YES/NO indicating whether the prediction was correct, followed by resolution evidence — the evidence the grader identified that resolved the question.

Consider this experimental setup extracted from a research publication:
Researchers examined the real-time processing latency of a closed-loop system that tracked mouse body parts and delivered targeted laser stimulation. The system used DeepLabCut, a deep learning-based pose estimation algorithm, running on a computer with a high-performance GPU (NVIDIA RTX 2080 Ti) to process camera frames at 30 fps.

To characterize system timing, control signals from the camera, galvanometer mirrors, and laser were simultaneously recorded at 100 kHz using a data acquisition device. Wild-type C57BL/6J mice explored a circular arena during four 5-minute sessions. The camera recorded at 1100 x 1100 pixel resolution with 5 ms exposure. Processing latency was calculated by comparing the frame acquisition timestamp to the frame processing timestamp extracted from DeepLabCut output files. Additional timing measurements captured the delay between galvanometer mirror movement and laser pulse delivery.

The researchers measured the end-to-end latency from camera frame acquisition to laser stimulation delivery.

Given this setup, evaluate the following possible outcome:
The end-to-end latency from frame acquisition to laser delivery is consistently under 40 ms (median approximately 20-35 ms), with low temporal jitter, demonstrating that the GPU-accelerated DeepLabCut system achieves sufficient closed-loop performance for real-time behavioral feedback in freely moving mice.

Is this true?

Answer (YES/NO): NO